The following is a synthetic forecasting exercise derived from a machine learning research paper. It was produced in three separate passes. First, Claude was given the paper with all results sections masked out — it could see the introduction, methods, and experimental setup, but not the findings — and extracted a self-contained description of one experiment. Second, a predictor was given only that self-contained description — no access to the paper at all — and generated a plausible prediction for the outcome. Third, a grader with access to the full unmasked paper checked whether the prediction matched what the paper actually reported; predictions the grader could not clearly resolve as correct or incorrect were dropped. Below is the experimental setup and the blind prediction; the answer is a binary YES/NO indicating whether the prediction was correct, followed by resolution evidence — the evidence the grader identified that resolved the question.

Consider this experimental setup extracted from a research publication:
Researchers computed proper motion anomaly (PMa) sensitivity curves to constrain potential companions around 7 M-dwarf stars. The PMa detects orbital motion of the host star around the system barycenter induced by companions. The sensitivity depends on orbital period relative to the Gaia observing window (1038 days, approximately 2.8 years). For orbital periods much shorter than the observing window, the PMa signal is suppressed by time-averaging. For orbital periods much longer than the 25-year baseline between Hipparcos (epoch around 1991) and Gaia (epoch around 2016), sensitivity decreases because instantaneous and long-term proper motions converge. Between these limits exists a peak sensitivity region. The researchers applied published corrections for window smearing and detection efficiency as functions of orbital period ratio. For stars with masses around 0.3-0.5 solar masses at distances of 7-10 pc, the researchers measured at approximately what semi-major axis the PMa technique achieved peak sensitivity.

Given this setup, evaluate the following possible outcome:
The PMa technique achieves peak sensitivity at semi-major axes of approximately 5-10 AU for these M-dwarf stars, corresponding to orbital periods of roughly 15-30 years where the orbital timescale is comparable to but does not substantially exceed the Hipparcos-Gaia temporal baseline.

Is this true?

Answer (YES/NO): NO